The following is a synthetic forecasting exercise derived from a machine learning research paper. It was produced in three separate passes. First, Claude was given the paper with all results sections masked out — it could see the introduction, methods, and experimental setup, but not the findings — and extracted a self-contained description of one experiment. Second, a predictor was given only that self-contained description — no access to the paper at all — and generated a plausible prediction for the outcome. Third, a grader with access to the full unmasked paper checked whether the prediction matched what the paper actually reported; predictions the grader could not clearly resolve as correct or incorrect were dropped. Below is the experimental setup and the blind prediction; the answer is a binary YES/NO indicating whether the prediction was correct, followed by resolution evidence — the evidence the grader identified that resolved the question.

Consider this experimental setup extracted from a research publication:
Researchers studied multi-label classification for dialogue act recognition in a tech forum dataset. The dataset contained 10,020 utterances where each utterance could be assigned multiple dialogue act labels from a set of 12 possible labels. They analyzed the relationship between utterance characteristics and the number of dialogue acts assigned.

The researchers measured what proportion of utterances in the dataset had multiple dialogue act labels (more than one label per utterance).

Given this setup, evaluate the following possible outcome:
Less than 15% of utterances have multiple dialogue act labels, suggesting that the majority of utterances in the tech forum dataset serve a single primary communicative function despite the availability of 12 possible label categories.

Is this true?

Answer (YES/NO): NO